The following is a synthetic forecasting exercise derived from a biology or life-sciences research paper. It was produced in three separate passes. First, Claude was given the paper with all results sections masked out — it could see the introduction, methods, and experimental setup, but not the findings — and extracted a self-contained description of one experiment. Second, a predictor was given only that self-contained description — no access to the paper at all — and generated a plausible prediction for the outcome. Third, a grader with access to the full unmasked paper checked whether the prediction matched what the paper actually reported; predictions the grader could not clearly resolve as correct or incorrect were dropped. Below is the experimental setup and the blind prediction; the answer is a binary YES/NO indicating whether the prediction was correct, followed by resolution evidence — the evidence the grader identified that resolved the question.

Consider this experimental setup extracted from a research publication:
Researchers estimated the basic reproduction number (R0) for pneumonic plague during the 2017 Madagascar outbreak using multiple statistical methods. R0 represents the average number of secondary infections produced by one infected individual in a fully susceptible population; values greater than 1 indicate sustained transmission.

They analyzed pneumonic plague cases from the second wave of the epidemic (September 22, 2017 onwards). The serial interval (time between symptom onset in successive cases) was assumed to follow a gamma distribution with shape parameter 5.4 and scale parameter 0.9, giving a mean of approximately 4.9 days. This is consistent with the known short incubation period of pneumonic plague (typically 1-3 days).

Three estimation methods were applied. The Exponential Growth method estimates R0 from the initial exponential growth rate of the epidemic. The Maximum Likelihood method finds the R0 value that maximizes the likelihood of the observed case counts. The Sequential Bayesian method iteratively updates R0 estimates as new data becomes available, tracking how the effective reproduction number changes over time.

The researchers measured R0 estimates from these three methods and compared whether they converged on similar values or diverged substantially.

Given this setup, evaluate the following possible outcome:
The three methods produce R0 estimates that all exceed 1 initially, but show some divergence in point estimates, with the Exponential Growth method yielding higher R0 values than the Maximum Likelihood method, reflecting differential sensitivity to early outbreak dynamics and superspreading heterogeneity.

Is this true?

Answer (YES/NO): NO